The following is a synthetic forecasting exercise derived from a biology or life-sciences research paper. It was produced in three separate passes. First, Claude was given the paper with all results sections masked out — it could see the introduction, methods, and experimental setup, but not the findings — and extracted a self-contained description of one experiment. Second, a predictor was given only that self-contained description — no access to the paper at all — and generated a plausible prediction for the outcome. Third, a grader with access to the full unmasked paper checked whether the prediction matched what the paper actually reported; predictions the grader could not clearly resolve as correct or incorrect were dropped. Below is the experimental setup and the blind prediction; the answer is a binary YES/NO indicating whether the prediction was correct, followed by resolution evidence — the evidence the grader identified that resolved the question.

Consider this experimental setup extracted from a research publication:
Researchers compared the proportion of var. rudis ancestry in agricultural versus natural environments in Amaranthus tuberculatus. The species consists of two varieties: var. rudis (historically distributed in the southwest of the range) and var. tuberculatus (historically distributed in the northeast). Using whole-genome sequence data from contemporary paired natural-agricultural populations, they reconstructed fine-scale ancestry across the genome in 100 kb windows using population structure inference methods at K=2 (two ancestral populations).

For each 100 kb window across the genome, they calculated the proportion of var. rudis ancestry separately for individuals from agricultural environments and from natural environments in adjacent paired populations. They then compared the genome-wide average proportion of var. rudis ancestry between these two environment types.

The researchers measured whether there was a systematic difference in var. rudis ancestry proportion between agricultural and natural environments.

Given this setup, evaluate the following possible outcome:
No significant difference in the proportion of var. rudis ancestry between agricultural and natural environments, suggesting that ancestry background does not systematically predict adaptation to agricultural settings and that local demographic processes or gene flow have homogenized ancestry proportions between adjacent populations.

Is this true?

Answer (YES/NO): NO